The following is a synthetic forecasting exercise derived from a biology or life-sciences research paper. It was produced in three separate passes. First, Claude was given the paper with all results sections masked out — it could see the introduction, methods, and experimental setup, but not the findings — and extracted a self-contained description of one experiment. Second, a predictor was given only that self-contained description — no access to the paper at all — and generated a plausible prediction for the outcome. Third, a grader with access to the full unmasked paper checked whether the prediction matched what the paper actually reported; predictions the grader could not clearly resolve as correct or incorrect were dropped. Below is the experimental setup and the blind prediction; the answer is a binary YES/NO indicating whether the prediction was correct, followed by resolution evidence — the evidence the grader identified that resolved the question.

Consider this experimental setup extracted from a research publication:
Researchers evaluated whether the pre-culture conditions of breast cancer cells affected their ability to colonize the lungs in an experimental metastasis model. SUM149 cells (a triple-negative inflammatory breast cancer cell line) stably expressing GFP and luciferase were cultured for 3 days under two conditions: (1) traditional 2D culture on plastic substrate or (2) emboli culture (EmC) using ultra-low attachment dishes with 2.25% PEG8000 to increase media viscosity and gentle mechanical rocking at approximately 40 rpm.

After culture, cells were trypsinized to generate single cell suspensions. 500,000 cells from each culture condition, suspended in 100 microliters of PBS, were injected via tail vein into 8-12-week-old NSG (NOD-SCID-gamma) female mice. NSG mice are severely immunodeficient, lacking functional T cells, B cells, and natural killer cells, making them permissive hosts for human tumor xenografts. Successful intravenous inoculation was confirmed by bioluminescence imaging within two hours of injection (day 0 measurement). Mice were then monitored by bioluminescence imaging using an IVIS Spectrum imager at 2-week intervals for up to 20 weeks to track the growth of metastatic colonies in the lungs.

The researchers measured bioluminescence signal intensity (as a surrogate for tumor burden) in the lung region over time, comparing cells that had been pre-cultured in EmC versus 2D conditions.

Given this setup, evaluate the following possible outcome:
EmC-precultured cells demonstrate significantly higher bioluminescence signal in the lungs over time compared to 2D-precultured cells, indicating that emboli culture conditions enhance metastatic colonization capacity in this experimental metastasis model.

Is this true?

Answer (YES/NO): YES